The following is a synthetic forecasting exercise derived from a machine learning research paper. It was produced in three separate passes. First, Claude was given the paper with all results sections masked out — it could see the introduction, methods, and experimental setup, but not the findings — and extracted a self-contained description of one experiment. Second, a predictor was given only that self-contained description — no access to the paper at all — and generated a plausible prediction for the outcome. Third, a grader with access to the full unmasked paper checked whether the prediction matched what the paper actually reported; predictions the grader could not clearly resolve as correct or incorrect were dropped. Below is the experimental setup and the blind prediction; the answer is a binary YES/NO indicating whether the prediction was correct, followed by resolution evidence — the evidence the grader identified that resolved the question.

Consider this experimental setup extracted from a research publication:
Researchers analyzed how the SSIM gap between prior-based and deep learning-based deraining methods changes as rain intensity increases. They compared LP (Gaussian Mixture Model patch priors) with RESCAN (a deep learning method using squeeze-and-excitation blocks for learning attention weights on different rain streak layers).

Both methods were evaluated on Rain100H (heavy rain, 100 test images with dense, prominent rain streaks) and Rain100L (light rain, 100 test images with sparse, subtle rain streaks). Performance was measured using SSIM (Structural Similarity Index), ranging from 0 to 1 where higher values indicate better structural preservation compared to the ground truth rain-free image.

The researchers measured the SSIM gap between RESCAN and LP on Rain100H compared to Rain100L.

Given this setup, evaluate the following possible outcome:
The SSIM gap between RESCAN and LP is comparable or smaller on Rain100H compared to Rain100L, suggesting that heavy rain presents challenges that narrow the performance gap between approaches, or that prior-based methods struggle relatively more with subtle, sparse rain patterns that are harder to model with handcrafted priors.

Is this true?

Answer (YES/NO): NO